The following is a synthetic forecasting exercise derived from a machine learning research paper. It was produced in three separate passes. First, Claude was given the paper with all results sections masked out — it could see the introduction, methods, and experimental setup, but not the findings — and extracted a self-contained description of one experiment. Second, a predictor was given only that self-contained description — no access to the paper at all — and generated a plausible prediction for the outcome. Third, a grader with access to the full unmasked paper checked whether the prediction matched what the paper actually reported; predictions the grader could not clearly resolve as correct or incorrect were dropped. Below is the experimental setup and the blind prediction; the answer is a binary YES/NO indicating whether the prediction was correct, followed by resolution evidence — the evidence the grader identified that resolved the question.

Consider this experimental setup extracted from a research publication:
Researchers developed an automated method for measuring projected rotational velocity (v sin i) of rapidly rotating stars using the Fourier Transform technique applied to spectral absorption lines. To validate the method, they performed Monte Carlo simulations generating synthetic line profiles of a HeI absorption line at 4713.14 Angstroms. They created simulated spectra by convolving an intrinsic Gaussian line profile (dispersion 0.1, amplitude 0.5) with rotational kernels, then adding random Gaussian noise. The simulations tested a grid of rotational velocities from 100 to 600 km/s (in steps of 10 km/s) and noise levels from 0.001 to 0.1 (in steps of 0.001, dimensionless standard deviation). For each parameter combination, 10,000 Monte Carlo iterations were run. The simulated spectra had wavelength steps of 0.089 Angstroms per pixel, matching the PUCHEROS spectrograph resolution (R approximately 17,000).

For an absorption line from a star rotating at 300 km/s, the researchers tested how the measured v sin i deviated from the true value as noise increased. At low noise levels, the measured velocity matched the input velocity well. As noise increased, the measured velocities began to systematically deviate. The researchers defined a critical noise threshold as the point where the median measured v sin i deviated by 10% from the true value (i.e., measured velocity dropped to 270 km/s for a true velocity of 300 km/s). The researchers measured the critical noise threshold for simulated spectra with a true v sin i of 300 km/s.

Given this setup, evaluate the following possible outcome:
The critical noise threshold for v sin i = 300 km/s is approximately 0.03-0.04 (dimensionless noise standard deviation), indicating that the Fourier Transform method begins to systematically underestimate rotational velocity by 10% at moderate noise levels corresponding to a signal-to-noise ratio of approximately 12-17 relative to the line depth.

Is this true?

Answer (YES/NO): NO